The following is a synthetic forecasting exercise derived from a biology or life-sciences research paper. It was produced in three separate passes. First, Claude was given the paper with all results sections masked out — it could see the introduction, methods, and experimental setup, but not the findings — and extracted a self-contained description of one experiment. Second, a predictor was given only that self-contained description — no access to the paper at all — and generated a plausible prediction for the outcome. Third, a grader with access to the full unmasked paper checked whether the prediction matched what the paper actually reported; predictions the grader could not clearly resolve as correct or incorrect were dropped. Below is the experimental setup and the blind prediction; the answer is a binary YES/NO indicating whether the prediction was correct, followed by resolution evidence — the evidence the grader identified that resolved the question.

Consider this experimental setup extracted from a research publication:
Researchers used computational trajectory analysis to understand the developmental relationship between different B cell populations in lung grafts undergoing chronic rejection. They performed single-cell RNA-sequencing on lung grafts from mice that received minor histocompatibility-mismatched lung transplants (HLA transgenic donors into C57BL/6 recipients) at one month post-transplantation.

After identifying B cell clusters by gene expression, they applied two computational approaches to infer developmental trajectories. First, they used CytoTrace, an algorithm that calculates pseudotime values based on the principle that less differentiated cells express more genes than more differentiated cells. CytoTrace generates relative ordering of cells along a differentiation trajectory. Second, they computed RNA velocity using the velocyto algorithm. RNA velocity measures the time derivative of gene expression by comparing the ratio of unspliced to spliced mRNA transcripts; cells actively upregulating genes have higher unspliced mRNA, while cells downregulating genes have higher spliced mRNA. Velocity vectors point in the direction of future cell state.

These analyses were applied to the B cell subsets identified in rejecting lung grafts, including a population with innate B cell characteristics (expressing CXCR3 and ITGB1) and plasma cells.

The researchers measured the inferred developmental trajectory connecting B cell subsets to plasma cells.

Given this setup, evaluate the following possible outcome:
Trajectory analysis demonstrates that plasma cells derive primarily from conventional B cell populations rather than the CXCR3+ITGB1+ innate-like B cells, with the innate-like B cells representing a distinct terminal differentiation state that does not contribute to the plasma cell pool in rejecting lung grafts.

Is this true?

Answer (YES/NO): NO